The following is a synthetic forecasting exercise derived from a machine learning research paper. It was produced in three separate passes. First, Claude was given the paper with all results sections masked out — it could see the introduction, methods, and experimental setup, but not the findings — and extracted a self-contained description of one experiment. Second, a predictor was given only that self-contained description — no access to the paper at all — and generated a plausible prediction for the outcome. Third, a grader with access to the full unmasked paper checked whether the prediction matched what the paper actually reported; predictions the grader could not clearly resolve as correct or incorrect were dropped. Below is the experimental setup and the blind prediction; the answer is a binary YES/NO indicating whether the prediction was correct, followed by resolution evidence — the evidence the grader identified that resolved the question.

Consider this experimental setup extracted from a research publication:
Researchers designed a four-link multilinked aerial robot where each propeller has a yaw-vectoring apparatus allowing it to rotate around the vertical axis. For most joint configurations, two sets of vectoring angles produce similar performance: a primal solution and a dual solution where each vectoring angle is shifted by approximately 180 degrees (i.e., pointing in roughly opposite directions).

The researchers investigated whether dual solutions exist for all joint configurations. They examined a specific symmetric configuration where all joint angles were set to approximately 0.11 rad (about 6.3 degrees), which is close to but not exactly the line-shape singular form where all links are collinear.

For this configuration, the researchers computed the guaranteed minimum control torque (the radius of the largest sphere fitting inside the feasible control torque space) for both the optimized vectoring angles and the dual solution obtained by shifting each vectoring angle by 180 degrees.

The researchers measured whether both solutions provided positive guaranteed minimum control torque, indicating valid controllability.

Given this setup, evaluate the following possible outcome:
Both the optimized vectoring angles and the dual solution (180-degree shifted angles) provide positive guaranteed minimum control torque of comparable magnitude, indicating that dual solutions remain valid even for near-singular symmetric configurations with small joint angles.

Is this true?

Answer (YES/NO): NO